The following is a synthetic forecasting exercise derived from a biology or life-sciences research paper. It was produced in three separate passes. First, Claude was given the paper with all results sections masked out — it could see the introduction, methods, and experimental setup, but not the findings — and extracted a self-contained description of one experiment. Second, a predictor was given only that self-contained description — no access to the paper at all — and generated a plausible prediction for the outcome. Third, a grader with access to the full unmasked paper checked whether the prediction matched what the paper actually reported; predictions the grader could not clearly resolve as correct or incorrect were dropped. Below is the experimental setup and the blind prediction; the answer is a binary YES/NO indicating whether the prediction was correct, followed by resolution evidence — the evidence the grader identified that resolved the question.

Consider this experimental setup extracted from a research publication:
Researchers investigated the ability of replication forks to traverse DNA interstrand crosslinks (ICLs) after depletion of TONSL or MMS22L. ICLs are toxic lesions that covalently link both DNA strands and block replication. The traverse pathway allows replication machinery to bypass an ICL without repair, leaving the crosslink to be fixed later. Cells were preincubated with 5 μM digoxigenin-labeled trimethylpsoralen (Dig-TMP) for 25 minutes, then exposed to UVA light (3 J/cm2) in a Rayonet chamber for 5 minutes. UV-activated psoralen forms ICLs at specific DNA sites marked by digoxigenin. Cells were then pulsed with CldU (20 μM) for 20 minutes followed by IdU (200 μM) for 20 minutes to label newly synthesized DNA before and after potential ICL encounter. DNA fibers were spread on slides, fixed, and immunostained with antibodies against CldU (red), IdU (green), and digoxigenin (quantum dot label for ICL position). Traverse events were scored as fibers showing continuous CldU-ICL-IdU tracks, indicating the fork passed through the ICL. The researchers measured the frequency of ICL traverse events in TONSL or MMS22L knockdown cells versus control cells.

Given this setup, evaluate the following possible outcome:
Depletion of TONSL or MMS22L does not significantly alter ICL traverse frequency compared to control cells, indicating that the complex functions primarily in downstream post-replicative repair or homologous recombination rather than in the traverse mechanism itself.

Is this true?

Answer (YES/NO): NO